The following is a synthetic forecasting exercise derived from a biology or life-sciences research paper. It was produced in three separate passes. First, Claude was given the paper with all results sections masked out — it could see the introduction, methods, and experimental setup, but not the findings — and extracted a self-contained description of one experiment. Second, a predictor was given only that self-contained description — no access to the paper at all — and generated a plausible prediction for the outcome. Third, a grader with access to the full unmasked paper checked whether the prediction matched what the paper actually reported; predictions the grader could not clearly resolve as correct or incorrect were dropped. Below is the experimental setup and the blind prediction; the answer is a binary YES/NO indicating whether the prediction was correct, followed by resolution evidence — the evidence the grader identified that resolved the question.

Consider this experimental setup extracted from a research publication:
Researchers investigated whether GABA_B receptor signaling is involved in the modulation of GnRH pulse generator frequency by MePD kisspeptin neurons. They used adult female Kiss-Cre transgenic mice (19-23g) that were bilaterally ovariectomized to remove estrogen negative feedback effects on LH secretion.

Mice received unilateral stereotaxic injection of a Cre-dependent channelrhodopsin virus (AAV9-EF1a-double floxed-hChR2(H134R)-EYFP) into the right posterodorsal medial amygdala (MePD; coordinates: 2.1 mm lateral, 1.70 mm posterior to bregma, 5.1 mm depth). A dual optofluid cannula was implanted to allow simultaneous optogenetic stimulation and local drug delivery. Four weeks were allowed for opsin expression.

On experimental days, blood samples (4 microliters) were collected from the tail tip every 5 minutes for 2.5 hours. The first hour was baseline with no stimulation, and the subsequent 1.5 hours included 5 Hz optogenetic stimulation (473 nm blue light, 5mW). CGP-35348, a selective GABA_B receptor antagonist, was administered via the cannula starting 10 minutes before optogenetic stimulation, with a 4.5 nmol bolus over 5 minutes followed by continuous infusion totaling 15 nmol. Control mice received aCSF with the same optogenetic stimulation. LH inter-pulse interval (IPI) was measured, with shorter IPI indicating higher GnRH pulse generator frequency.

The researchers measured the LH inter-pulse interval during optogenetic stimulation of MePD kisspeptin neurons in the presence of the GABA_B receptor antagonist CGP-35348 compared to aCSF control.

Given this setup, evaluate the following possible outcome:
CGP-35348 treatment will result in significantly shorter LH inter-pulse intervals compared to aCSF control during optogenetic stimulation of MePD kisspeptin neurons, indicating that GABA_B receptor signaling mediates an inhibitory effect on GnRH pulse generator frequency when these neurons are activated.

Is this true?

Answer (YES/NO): NO